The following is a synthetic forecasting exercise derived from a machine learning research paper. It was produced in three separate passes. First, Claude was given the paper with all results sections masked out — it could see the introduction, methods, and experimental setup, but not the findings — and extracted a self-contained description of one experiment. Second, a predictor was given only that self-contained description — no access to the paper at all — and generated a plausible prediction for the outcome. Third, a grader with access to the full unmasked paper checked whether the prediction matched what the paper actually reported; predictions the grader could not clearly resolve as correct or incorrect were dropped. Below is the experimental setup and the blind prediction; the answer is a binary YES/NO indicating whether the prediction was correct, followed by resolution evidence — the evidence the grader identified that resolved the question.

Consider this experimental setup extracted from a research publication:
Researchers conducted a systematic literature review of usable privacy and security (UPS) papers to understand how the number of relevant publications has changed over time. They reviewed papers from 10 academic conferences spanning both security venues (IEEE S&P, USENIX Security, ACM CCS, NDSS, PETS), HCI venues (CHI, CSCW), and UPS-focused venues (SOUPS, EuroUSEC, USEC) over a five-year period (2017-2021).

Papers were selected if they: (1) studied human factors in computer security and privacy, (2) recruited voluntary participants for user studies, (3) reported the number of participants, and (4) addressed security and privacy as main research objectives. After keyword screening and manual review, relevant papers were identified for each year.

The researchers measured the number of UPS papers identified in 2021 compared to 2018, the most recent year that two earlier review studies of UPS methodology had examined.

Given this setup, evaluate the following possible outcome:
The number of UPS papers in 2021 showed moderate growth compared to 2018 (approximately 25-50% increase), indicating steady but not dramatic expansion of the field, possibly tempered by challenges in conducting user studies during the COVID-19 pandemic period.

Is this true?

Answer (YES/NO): NO